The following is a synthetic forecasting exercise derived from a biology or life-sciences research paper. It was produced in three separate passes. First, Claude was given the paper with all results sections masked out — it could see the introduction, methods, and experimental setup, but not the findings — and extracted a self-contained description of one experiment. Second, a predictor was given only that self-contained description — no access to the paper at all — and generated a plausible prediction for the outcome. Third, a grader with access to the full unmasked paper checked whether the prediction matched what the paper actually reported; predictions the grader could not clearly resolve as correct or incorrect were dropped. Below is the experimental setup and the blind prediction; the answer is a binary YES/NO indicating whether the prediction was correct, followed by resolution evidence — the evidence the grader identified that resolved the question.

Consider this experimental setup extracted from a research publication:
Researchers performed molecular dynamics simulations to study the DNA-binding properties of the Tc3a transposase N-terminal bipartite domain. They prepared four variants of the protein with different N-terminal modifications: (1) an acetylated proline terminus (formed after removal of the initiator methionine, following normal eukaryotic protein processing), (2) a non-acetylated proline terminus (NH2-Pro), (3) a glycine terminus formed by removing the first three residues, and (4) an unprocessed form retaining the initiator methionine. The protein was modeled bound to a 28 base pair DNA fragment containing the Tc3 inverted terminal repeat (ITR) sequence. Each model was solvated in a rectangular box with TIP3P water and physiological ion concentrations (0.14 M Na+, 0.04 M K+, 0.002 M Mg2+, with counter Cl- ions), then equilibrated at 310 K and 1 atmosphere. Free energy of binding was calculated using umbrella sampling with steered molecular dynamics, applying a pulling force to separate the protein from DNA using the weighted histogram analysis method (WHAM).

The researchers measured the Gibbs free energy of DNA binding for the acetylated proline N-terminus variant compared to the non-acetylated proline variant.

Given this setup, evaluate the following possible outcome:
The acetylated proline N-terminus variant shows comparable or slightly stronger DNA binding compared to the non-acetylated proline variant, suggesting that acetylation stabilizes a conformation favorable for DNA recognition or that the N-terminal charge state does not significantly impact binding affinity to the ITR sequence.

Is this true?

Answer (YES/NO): NO